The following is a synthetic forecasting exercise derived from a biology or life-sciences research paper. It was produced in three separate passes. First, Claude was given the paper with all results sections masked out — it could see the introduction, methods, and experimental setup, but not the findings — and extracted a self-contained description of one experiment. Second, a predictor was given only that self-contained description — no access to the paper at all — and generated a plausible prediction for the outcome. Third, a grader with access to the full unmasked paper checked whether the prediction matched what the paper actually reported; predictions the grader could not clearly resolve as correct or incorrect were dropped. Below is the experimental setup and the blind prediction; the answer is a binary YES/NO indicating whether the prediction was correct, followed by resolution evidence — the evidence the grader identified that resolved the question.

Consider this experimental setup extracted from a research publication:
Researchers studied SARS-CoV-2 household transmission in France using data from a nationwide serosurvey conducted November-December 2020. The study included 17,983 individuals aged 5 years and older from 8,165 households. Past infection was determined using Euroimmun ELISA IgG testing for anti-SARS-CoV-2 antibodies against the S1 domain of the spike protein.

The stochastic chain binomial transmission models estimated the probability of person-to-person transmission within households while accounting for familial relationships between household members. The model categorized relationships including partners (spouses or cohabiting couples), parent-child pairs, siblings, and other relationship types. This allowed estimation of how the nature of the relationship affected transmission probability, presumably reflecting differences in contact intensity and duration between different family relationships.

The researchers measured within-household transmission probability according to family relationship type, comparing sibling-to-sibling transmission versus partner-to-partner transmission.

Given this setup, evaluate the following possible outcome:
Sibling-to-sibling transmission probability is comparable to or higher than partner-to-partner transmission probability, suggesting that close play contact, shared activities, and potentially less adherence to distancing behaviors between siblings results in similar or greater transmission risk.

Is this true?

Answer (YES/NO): NO